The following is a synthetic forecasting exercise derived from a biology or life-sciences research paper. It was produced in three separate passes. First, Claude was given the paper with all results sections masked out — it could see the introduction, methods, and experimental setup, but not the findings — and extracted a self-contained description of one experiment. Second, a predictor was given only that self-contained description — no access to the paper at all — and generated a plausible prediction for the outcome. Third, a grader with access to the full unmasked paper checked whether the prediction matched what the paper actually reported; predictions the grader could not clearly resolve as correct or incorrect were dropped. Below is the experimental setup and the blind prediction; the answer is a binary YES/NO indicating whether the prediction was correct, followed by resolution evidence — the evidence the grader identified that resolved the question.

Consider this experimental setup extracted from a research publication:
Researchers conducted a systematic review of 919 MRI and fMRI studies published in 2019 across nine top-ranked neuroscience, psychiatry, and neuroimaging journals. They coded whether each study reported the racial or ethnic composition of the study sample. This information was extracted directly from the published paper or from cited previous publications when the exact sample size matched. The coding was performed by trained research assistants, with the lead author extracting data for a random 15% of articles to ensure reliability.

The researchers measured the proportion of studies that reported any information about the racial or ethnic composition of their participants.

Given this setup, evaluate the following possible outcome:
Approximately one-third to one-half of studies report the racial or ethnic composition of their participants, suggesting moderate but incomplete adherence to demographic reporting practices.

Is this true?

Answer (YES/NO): NO